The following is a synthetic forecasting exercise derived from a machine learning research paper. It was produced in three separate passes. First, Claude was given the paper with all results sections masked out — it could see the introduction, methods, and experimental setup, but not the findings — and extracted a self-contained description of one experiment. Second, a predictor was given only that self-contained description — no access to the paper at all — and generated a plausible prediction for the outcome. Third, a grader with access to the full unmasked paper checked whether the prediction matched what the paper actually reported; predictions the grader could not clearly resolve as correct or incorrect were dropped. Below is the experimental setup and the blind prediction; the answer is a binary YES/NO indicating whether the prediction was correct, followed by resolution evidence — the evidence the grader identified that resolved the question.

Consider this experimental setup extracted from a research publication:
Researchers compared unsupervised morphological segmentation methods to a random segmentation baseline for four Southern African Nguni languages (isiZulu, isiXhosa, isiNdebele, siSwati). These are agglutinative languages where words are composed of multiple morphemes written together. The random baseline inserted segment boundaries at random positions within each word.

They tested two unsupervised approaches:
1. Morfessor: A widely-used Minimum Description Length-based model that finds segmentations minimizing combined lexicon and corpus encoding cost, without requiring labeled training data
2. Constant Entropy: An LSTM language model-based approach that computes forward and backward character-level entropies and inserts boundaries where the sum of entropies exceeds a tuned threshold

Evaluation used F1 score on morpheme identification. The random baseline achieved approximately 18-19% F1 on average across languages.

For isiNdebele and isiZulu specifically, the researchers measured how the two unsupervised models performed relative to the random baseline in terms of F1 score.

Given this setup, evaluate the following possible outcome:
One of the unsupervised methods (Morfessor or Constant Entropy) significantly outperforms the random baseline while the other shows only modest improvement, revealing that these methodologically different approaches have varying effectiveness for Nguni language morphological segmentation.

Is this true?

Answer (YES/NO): NO